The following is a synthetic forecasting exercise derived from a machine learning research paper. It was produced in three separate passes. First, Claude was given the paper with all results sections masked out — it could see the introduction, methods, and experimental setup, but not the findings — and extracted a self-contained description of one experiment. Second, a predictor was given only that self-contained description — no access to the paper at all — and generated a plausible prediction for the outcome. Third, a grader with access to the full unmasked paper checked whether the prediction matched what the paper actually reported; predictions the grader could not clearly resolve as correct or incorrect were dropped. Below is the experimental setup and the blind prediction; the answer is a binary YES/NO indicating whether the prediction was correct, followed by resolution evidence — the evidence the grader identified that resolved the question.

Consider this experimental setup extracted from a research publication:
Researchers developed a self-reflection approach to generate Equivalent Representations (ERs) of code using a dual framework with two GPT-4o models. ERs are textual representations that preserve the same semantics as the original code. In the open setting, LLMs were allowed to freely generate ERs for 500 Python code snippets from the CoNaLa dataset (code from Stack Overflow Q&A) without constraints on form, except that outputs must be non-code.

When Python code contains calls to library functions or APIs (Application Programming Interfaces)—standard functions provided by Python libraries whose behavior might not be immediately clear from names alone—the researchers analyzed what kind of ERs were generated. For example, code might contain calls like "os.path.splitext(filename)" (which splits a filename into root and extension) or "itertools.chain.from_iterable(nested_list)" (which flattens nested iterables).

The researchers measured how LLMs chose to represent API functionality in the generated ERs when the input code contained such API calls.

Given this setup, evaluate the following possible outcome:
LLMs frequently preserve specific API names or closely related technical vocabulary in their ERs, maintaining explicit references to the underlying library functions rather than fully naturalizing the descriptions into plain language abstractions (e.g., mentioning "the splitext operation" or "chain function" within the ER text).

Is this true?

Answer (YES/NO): NO